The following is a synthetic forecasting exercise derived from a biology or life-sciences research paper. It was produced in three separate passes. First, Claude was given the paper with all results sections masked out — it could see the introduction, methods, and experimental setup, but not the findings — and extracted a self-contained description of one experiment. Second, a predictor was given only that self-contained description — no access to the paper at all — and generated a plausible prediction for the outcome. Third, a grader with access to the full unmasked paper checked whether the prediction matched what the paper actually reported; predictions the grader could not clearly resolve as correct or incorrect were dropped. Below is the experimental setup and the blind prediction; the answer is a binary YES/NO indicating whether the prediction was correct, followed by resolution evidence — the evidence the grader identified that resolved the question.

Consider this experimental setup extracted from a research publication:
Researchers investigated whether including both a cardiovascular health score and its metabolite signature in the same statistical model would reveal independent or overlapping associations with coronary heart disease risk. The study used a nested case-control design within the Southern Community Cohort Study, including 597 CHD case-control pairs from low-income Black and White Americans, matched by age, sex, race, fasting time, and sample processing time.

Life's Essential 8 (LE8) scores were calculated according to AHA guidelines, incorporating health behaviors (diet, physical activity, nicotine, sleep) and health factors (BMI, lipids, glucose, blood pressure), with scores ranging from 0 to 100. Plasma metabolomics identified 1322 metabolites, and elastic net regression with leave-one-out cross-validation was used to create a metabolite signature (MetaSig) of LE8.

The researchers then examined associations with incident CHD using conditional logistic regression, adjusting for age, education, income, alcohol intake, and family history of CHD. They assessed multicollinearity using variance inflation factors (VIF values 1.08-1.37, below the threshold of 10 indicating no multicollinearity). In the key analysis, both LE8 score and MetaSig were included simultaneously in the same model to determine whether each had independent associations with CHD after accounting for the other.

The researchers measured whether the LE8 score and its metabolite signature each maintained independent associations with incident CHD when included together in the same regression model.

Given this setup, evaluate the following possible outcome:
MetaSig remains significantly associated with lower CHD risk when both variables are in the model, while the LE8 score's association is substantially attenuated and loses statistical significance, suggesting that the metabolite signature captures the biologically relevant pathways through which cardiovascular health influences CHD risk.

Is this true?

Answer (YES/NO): NO